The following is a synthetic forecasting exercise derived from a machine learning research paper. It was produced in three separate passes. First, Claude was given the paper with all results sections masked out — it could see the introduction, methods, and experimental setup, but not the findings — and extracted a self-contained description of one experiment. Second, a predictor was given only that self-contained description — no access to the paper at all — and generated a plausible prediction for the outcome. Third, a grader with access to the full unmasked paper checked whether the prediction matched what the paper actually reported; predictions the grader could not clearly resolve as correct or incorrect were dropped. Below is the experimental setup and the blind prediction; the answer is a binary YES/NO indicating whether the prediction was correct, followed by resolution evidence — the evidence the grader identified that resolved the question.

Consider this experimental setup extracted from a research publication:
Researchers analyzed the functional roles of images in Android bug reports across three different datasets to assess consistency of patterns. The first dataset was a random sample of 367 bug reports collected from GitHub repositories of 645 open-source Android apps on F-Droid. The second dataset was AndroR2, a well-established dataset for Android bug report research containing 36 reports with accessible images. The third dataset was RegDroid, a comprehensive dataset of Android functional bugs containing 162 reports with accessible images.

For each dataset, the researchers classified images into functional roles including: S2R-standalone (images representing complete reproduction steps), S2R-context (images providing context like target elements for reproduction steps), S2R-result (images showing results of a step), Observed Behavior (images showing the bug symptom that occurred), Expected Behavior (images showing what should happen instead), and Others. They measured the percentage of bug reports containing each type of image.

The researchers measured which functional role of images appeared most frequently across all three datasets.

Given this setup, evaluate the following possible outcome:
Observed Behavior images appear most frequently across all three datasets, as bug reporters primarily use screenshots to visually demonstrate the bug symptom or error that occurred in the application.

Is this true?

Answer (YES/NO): YES